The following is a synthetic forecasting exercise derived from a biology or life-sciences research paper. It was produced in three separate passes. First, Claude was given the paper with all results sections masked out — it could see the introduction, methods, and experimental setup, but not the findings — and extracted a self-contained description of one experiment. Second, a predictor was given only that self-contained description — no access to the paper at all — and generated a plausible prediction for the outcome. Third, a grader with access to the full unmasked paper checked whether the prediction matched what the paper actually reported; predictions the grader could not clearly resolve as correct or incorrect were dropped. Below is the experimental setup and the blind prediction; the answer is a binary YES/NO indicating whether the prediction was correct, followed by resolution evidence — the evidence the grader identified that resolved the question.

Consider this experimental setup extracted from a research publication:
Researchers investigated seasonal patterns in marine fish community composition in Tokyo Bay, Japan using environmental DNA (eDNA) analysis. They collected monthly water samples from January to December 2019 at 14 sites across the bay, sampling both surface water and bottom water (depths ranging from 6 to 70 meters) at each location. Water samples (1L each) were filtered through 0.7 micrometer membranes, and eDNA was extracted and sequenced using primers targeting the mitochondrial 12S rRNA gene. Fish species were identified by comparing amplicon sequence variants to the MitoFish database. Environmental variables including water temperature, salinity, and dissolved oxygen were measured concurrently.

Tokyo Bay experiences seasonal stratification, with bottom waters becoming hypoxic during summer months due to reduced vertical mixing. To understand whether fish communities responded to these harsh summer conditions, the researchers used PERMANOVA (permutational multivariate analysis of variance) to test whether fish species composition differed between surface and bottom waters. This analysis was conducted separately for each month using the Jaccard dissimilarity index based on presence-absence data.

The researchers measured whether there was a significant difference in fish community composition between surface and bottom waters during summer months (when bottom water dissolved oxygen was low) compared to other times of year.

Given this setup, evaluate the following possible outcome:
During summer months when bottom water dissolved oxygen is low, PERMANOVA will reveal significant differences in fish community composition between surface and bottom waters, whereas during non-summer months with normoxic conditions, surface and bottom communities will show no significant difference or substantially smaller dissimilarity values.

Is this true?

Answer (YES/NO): NO